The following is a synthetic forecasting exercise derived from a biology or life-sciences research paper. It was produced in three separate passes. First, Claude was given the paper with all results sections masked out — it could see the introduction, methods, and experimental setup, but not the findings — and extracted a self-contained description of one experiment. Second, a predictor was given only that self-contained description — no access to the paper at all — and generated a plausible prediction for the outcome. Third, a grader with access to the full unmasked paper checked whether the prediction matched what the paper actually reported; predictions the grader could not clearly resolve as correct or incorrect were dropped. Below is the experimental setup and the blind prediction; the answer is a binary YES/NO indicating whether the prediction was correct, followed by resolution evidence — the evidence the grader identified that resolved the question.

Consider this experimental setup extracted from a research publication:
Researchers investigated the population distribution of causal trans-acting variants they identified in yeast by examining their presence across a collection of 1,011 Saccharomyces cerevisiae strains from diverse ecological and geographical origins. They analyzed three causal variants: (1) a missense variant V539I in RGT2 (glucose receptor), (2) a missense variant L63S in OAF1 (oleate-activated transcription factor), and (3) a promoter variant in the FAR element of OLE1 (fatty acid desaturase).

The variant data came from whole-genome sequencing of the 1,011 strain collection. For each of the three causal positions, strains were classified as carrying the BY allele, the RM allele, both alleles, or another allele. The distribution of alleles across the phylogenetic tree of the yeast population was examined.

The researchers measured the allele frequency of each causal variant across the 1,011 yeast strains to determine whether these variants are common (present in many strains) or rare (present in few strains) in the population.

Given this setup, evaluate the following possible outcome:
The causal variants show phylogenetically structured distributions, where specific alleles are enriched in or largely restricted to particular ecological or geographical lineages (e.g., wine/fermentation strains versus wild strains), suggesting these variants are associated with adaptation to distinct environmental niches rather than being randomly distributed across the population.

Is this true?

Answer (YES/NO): NO